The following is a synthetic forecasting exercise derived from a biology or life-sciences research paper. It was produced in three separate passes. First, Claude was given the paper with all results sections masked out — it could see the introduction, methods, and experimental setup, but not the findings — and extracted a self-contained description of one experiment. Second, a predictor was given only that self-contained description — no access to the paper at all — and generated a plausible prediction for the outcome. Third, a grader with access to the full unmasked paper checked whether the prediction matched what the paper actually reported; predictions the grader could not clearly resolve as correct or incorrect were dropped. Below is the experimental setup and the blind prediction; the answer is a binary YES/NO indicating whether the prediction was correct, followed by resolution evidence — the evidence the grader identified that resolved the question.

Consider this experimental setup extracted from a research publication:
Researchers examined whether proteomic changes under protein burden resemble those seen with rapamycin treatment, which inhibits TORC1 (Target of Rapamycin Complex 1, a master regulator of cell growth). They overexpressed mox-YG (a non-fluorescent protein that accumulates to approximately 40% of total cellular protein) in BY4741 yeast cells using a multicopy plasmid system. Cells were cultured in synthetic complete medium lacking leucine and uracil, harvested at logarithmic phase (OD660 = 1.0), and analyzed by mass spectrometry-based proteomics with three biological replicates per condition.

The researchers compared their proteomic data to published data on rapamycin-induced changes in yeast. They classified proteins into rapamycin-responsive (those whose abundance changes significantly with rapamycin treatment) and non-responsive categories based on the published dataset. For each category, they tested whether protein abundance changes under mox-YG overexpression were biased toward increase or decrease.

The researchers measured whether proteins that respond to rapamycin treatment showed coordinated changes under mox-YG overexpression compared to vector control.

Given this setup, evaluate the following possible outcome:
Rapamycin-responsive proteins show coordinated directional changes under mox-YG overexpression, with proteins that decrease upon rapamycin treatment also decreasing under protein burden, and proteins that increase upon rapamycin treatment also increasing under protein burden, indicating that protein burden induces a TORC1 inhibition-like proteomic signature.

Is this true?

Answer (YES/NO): YES